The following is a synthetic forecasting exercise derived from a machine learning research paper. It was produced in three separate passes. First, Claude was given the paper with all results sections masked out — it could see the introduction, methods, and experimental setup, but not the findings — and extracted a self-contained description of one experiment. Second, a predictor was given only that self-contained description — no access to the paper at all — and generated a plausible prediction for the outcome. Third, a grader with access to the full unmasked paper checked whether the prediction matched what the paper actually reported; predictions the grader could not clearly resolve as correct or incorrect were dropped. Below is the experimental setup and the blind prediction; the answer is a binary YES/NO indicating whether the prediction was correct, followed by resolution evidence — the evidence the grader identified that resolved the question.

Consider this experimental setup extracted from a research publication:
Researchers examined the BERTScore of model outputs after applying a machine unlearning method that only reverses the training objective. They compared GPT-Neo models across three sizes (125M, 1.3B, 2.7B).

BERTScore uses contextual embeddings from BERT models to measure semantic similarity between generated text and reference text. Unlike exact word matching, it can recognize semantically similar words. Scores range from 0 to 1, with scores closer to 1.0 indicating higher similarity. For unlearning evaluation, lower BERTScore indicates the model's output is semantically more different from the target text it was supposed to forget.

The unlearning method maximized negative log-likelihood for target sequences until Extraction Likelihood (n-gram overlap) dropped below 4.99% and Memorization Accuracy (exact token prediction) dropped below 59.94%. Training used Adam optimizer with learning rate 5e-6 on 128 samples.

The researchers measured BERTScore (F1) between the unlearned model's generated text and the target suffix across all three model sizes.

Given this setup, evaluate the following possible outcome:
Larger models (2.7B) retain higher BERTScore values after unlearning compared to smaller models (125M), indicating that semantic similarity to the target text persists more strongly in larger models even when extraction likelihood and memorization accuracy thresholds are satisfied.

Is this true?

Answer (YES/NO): NO